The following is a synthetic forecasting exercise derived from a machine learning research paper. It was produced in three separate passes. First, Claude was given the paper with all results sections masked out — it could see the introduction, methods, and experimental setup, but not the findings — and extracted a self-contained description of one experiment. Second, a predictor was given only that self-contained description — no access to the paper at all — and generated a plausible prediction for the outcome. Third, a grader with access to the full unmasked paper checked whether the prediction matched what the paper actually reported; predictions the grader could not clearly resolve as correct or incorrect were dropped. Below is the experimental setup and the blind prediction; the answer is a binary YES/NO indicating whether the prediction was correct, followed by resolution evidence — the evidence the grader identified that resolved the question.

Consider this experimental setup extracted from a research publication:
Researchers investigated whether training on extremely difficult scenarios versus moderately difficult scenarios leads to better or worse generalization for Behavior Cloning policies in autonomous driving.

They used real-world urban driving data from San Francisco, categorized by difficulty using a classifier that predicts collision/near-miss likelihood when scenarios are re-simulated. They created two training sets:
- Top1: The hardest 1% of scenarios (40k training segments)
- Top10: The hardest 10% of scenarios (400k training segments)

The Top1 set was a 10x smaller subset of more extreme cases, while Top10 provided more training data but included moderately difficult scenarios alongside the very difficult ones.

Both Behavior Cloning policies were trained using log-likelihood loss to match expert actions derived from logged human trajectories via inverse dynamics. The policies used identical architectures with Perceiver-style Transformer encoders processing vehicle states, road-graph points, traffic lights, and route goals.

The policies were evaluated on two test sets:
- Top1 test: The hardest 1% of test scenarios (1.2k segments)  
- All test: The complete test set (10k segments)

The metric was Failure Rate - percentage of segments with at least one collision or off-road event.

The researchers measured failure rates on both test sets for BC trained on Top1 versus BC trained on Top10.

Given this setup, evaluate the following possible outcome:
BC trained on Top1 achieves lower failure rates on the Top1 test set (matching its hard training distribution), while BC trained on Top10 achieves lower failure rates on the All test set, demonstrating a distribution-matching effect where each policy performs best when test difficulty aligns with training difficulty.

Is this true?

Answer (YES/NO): NO